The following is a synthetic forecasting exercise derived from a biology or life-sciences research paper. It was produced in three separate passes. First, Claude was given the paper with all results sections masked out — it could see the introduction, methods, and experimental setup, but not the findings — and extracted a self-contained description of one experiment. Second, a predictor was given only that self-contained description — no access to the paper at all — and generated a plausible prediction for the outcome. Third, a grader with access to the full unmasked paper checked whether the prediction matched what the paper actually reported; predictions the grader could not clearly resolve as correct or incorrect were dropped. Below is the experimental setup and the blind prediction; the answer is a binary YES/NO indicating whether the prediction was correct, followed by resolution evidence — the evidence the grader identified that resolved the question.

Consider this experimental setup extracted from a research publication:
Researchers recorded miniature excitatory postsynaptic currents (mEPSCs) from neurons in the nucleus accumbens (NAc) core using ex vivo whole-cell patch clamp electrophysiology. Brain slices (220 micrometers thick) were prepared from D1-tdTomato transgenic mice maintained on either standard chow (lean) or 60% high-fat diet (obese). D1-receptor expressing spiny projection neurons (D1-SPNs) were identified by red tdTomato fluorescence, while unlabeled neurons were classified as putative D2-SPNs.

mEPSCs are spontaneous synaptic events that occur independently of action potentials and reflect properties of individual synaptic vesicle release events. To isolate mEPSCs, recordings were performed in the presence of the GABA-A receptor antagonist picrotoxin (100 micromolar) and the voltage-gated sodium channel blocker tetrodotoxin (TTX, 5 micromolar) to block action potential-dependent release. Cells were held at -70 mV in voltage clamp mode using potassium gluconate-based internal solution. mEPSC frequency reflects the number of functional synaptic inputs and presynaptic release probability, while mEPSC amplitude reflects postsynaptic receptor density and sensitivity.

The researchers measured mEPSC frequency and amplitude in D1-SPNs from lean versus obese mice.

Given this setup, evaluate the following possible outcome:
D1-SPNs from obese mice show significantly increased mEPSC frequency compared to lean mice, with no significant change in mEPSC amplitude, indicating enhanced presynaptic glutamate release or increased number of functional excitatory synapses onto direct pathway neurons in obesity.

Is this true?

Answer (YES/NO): YES